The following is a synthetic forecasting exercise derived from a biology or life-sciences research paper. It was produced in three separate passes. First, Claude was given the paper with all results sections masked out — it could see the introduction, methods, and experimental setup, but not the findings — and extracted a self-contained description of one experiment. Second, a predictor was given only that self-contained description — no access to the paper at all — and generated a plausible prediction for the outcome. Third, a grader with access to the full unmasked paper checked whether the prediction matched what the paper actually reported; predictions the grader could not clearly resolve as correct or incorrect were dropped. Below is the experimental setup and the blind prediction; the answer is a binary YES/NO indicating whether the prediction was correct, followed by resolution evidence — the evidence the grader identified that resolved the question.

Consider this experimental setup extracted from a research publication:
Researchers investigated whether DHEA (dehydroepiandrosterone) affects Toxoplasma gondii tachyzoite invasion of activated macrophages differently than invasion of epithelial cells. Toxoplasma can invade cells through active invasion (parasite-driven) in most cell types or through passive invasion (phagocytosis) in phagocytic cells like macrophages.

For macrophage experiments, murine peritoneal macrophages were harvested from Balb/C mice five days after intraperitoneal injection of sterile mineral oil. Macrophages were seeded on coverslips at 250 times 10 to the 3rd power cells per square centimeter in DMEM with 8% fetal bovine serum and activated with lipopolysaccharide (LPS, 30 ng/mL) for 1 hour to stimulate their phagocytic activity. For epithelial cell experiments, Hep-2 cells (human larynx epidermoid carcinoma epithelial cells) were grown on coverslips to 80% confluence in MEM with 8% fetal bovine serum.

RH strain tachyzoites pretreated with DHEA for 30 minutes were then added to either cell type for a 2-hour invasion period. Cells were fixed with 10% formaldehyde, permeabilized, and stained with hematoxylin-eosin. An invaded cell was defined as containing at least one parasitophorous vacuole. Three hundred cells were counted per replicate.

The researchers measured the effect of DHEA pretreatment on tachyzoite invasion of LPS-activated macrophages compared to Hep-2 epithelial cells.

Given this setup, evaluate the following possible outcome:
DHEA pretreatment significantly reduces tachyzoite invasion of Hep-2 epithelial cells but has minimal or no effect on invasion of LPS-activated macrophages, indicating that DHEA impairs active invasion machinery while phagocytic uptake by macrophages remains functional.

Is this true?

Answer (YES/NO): NO